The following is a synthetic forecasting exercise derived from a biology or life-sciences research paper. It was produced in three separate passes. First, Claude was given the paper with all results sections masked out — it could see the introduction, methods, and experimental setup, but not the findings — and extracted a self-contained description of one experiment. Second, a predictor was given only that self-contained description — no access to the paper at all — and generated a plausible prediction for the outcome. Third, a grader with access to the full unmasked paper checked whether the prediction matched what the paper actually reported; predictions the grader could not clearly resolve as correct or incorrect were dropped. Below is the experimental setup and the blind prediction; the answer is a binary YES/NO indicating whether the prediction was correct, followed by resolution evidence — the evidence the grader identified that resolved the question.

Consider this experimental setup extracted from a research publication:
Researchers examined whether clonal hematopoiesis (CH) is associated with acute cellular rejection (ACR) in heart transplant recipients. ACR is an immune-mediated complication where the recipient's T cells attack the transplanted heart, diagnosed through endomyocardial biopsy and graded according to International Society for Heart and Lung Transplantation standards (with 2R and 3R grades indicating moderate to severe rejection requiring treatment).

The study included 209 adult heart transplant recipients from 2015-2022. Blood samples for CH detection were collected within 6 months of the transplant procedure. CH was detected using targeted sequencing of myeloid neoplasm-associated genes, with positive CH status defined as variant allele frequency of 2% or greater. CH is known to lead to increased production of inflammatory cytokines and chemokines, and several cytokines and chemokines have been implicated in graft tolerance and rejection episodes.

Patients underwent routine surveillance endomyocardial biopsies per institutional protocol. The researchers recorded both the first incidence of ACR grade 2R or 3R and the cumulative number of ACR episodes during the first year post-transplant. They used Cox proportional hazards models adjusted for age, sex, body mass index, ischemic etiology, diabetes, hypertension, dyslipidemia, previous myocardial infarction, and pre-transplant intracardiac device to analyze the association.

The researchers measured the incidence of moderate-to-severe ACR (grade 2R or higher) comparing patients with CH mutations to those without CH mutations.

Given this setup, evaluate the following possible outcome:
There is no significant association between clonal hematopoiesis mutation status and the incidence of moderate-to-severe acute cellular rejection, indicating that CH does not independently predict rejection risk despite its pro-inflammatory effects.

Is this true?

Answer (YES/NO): NO